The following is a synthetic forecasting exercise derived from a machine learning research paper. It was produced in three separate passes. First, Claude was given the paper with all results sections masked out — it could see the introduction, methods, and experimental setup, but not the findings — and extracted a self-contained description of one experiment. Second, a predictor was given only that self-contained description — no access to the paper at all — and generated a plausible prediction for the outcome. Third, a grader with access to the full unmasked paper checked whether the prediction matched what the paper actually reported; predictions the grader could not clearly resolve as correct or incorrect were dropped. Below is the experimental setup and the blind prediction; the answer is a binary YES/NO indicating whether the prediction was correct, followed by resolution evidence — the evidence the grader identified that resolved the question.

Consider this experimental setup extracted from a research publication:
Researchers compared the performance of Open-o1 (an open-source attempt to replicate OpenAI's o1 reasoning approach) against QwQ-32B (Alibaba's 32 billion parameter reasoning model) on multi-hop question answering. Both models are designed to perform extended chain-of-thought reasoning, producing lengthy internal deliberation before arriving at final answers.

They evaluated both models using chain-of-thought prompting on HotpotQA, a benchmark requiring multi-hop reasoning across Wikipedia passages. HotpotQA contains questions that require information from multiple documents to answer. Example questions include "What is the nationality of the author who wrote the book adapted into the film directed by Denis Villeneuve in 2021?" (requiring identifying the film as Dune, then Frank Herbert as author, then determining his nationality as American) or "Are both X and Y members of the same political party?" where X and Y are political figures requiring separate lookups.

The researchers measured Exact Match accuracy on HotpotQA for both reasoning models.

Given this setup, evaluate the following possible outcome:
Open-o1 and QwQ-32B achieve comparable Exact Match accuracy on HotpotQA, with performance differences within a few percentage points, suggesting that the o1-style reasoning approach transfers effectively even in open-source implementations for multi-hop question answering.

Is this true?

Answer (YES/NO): NO